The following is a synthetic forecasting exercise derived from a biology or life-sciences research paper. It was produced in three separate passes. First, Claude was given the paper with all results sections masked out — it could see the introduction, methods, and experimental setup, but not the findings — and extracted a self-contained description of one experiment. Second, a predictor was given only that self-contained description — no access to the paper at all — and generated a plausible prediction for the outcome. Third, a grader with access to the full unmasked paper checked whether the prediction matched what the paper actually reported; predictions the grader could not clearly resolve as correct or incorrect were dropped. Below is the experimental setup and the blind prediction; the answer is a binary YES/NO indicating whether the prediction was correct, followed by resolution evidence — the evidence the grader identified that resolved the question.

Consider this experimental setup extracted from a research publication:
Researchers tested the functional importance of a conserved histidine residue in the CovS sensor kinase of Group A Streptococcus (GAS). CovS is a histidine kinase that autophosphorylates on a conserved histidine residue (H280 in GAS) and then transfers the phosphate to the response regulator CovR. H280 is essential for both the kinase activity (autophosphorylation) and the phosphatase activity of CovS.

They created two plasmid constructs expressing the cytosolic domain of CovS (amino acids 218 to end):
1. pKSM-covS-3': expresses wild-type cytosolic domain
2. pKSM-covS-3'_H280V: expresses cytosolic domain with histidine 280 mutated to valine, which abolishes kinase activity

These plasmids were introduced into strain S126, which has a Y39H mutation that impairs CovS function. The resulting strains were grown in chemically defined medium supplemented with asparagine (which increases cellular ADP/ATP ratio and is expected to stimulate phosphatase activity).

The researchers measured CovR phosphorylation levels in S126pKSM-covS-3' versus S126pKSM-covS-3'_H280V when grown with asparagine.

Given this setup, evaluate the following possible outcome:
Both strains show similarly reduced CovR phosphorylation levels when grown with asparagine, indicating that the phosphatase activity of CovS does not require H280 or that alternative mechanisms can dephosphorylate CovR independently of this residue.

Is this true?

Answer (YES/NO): NO